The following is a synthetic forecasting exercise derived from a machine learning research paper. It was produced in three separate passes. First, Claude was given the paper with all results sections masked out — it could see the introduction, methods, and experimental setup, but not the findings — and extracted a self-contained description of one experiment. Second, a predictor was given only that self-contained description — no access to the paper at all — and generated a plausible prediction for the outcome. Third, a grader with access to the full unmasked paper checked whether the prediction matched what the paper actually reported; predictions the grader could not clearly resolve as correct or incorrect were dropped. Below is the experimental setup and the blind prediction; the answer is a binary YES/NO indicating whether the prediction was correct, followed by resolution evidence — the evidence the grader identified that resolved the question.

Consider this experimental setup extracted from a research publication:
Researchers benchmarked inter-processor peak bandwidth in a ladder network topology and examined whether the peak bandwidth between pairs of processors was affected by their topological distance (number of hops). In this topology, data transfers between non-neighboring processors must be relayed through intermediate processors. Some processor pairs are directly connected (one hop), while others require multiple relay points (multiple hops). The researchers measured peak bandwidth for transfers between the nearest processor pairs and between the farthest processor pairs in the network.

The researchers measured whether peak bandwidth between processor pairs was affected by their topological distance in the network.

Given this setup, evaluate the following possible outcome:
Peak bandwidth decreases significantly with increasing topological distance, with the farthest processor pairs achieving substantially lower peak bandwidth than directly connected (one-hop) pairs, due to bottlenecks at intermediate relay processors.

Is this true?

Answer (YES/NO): NO